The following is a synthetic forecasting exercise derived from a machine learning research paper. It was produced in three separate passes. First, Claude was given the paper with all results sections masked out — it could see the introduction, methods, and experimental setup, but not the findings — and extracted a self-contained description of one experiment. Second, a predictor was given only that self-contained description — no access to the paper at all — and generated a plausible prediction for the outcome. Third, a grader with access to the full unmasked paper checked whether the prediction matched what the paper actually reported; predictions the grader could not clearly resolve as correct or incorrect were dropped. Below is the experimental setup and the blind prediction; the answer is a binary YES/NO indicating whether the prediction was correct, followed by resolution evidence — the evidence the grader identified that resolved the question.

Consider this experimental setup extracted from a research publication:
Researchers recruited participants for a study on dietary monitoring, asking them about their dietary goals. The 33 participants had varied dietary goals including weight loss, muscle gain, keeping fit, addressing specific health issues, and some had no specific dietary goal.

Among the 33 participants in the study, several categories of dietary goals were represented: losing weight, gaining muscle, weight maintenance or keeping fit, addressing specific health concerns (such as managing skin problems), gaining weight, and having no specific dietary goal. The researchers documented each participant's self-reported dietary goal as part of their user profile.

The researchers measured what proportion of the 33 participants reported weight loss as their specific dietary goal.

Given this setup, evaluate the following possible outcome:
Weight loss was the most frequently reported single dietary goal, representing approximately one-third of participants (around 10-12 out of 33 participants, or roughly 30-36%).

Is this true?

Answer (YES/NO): NO